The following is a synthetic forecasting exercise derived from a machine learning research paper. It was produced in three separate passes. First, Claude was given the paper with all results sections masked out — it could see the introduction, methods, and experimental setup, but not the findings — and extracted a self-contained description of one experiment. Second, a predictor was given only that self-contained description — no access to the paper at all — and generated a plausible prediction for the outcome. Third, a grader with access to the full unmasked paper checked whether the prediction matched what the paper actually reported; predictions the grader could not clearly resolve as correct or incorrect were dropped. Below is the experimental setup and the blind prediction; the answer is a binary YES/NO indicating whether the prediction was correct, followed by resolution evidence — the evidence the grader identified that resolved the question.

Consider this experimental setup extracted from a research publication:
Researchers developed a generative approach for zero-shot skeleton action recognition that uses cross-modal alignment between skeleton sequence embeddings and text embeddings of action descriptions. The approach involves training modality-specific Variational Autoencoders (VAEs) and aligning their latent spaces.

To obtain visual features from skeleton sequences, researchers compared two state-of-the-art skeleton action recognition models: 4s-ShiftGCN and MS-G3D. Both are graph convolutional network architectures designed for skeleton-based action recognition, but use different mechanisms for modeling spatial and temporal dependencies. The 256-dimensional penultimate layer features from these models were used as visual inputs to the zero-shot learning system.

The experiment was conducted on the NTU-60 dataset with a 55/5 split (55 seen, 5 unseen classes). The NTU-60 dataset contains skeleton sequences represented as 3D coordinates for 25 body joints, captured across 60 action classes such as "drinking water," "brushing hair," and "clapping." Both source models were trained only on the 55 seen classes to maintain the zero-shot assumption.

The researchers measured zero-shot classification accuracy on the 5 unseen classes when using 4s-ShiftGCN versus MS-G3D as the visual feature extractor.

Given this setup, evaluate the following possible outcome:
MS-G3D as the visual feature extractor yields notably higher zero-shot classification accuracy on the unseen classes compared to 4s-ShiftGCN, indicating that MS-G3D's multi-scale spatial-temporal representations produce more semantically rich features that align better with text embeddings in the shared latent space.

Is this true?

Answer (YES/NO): NO